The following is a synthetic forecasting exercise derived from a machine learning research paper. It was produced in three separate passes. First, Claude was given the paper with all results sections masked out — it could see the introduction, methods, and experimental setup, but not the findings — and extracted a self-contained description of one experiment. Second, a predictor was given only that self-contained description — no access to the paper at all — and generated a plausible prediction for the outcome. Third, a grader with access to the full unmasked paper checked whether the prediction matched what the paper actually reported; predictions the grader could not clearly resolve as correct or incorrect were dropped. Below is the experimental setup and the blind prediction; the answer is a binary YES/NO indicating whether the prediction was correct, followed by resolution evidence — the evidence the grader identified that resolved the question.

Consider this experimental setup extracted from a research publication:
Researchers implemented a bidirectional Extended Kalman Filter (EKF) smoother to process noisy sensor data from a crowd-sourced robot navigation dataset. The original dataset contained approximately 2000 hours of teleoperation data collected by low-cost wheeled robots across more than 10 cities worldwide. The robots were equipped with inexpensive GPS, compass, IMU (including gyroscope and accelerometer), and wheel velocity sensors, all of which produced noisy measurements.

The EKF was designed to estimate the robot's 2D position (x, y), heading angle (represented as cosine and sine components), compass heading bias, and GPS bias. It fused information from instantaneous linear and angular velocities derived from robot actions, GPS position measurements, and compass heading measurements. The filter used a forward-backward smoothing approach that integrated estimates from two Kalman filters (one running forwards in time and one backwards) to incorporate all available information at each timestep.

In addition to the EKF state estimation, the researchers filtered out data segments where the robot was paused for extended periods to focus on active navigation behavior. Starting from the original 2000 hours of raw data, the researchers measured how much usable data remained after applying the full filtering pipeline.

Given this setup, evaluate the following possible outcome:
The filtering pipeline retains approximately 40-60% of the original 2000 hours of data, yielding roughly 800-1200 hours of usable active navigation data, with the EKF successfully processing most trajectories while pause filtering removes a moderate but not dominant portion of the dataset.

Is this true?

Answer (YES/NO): NO